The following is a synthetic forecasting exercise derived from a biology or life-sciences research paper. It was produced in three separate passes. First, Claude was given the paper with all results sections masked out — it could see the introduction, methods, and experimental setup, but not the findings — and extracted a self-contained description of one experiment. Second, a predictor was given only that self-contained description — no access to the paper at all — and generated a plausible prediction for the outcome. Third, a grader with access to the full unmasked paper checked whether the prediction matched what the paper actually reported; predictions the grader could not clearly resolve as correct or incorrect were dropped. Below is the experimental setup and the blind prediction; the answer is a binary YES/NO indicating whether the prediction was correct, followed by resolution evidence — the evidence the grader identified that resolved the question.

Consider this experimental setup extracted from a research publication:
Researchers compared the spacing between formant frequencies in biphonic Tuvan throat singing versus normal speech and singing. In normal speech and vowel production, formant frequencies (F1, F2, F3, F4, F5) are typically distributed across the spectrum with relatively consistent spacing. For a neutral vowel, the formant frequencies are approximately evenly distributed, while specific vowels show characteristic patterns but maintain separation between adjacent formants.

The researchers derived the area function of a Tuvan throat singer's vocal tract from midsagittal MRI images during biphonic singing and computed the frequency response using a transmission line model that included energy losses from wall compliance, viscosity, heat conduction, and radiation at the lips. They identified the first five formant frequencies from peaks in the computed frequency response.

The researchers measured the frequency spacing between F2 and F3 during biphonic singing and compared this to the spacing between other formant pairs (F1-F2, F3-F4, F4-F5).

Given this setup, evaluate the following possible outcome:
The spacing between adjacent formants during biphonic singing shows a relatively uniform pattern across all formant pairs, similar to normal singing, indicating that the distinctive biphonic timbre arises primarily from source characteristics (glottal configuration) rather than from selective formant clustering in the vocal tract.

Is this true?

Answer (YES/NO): NO